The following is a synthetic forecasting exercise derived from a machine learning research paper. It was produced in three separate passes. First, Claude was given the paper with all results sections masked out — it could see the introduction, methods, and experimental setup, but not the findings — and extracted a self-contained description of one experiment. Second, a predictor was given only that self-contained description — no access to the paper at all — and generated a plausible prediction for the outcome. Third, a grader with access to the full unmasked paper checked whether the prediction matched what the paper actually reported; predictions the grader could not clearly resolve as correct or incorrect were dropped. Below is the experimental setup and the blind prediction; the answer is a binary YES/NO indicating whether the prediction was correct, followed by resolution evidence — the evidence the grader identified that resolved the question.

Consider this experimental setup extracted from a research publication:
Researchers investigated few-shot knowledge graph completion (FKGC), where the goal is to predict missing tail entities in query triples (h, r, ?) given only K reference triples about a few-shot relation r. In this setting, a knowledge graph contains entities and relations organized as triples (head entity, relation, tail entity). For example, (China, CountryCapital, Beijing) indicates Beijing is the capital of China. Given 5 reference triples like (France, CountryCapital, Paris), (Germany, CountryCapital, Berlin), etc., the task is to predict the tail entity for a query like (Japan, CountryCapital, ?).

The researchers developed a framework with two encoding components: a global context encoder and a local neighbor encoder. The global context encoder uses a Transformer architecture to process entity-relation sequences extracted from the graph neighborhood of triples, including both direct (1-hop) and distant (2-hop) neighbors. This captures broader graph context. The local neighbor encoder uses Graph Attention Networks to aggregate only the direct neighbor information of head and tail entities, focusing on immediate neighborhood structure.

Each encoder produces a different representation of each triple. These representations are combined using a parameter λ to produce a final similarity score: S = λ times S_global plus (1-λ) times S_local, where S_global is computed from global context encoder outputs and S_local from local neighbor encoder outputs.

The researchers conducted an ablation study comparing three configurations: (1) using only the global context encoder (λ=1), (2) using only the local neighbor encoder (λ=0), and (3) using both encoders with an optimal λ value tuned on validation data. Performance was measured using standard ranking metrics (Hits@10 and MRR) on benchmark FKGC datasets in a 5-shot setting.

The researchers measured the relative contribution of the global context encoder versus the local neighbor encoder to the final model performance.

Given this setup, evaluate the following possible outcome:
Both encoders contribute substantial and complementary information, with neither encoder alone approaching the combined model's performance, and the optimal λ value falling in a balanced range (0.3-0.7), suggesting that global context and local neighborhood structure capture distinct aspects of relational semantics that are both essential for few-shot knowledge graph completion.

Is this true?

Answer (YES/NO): NO